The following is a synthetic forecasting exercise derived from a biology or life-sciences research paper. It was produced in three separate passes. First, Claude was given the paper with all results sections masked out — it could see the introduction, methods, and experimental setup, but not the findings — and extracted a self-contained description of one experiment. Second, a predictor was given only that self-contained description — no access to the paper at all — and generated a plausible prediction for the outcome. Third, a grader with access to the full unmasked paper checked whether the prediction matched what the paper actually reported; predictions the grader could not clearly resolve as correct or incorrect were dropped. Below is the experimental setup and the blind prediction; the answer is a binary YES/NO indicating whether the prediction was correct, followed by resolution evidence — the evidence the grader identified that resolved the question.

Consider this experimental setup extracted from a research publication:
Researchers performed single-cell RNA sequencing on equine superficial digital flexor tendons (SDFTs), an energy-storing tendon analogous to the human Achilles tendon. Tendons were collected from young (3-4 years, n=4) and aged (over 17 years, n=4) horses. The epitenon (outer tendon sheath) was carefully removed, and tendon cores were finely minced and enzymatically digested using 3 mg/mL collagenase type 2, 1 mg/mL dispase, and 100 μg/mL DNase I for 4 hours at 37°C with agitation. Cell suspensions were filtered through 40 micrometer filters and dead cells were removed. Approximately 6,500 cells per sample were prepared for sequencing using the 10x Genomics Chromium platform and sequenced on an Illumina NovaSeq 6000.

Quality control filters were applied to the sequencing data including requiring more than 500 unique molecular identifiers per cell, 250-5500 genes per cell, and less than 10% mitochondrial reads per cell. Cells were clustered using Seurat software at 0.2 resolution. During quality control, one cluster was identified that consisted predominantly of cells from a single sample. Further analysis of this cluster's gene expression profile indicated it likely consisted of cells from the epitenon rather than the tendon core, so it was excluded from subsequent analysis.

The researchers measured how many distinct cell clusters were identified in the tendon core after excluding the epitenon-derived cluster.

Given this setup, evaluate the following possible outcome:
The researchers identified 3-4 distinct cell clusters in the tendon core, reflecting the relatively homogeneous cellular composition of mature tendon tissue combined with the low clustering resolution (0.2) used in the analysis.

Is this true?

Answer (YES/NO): NO